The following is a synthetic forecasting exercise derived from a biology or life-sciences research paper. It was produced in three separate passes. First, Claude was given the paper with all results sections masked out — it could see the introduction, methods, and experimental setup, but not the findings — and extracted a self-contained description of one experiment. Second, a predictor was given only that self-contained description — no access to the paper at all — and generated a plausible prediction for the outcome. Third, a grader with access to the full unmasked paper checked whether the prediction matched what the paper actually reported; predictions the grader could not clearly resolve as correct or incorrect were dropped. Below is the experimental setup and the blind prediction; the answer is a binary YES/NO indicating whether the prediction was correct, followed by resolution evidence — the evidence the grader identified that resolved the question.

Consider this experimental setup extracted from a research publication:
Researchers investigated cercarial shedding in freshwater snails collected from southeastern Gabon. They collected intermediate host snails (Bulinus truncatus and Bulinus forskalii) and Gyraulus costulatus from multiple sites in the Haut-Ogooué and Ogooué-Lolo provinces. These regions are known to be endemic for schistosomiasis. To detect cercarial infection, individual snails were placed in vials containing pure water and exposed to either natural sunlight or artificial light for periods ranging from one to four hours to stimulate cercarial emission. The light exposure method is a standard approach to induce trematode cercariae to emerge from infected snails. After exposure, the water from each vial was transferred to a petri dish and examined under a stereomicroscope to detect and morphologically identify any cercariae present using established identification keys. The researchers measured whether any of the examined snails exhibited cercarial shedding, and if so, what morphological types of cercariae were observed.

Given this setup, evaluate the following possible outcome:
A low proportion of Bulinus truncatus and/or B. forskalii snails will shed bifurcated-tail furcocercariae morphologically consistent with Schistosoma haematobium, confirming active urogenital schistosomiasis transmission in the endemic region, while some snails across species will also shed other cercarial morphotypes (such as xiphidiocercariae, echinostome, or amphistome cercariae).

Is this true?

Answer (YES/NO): NO